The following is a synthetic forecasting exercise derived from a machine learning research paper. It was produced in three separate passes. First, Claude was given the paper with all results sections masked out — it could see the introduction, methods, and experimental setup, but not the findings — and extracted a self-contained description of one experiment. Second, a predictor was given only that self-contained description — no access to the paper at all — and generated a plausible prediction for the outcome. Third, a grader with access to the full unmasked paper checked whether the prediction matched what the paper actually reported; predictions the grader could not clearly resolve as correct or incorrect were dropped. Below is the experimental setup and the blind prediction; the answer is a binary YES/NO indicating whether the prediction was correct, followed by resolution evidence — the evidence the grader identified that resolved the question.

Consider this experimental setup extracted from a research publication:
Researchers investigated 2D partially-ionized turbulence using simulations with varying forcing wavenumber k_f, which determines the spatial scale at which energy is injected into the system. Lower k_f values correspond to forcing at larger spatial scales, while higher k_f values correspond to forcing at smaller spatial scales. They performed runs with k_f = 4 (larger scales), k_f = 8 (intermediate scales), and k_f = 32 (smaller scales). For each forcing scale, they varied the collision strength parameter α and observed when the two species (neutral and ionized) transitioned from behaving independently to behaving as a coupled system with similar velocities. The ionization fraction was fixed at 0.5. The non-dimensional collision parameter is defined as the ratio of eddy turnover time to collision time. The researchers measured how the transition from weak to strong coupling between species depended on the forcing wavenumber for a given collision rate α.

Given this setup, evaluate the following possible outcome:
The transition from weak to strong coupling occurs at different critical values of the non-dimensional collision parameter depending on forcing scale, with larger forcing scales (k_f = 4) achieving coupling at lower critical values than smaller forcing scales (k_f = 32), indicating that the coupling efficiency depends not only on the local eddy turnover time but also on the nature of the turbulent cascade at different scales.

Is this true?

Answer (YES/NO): NO